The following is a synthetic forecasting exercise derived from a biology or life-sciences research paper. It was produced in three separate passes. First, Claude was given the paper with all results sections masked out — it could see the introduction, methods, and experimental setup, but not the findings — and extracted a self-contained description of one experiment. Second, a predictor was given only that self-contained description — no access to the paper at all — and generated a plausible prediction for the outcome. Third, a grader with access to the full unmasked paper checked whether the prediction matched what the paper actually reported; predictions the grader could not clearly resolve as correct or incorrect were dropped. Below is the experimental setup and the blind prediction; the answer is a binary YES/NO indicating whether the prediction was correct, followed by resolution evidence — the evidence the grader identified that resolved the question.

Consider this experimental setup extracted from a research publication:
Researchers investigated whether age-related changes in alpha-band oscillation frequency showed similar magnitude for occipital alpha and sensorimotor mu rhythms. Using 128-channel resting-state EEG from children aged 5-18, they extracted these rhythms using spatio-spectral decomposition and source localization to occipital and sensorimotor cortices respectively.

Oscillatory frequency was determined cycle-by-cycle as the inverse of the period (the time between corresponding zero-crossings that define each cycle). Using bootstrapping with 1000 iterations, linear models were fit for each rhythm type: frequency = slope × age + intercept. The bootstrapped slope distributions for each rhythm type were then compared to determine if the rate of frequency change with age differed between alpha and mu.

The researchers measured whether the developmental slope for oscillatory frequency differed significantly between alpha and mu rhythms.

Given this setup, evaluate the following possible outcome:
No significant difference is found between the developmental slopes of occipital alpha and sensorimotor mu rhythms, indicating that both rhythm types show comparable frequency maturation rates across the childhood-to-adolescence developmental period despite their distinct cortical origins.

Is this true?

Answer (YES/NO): NO